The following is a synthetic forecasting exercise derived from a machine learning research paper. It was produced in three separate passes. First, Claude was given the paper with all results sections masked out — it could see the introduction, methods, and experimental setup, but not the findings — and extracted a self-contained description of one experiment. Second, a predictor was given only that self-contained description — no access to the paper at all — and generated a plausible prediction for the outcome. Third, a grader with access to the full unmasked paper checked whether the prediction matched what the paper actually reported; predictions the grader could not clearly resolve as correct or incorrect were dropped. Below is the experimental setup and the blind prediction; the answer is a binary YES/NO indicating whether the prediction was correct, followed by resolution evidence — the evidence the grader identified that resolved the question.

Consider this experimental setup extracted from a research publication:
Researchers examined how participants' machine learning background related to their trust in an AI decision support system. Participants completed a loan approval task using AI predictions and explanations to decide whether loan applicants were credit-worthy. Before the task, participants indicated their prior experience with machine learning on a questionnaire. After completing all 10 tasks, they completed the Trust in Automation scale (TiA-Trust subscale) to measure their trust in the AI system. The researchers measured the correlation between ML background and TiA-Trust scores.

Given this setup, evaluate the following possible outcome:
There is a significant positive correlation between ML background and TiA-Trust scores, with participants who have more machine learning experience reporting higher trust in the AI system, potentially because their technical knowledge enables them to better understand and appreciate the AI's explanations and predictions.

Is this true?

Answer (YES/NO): YES